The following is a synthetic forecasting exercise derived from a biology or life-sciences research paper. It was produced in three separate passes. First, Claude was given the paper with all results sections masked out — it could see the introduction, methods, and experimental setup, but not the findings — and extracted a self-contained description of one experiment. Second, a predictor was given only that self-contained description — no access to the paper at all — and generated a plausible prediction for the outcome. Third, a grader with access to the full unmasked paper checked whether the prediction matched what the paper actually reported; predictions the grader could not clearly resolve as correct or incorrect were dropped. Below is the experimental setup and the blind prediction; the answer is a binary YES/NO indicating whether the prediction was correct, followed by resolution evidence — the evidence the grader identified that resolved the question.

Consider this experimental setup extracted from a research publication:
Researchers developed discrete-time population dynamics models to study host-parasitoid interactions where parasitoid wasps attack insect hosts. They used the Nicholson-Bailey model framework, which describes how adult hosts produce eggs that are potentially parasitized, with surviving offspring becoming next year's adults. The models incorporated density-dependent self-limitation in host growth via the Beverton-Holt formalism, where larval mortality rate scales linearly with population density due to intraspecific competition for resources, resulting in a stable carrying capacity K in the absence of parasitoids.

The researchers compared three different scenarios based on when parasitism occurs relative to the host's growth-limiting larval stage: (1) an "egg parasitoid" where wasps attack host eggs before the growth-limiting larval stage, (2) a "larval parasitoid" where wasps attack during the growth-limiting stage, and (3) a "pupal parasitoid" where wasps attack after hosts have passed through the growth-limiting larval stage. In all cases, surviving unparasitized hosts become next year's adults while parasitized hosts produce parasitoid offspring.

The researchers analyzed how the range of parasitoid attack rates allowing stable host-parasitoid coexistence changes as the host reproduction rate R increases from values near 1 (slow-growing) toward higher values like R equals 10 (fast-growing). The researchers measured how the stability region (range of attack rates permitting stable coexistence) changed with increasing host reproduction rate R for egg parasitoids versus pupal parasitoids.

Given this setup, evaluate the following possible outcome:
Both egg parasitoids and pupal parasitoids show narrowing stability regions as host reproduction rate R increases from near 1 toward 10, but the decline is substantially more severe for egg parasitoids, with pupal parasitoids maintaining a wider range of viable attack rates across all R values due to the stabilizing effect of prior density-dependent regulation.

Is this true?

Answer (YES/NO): NO